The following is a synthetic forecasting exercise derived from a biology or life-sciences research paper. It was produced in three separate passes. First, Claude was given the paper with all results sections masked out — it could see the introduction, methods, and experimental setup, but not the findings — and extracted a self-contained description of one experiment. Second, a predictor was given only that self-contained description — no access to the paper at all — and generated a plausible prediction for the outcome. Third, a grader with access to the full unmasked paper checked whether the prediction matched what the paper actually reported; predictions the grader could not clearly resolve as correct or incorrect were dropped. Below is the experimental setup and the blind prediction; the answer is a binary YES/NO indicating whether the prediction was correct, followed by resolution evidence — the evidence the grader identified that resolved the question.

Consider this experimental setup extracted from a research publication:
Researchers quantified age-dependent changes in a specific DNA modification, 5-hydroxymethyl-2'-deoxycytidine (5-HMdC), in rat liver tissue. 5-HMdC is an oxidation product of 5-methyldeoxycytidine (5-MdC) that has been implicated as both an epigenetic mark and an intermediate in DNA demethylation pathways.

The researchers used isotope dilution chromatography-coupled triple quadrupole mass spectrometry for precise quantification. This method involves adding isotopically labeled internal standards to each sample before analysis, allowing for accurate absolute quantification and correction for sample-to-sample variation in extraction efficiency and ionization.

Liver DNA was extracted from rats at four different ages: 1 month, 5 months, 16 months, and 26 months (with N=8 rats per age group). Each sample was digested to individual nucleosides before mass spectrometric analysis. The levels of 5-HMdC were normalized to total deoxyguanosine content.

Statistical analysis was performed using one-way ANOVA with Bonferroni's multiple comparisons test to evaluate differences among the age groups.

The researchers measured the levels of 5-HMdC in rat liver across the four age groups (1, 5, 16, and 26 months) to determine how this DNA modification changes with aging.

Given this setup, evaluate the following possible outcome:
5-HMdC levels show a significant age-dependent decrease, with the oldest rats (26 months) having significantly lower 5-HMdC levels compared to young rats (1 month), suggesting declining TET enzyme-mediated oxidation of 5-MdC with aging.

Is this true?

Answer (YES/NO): NO